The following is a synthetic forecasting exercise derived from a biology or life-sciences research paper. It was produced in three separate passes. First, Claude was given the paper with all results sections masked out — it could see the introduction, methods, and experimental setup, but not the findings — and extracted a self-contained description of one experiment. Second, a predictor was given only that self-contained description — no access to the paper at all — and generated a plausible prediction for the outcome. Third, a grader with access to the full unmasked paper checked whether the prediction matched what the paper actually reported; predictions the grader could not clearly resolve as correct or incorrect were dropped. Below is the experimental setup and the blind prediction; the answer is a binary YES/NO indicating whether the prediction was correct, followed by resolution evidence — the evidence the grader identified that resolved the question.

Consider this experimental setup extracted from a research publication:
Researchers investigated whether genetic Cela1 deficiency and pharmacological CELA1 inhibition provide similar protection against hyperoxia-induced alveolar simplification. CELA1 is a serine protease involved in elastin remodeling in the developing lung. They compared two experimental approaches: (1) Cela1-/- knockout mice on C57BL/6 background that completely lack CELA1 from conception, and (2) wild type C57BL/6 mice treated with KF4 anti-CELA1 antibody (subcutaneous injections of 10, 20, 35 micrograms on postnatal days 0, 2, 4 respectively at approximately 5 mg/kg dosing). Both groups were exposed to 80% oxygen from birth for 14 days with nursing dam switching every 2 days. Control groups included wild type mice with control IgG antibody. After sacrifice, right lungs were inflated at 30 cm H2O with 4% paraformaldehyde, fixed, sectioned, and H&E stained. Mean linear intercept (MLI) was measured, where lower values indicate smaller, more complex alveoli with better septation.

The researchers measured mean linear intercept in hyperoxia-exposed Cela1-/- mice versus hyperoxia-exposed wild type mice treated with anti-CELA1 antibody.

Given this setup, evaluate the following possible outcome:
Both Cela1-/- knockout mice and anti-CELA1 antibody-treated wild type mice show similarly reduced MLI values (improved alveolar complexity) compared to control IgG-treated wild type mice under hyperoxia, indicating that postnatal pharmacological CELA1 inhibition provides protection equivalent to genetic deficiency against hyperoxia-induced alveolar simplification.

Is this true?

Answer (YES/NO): YES